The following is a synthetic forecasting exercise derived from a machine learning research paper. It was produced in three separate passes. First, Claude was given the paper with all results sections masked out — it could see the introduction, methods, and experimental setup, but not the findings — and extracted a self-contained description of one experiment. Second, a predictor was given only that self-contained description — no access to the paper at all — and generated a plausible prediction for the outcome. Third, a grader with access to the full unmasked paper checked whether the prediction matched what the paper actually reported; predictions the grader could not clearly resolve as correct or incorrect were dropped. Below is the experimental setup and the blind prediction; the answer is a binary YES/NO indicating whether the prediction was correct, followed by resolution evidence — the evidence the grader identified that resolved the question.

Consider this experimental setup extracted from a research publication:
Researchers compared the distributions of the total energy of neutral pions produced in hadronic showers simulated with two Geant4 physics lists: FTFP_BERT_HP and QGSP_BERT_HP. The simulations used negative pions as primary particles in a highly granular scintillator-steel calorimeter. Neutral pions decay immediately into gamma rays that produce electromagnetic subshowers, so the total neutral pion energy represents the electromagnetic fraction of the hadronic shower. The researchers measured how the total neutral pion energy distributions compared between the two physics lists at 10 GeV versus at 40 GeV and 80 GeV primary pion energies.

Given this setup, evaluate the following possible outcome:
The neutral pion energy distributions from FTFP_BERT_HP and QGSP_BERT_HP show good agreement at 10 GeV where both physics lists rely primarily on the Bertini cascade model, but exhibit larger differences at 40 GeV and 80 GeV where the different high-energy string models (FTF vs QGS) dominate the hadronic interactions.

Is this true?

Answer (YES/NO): YES